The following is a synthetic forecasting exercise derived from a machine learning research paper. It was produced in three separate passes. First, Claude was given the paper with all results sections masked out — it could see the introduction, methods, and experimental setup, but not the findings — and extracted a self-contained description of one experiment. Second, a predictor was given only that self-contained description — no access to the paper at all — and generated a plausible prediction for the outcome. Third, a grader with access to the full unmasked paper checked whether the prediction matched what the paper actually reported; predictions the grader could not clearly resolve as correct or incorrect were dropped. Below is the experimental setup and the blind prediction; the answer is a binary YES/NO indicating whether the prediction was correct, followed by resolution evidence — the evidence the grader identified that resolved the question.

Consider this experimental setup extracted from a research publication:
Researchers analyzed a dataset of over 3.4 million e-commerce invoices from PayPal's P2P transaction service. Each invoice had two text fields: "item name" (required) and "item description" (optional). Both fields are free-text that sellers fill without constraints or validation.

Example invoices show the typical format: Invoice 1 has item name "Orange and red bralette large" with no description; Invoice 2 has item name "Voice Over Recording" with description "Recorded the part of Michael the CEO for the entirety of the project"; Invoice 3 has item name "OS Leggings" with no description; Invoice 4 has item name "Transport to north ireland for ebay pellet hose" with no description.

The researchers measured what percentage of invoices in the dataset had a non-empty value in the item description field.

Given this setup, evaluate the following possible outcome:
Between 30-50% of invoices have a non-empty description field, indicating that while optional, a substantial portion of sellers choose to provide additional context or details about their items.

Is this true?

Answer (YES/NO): NO